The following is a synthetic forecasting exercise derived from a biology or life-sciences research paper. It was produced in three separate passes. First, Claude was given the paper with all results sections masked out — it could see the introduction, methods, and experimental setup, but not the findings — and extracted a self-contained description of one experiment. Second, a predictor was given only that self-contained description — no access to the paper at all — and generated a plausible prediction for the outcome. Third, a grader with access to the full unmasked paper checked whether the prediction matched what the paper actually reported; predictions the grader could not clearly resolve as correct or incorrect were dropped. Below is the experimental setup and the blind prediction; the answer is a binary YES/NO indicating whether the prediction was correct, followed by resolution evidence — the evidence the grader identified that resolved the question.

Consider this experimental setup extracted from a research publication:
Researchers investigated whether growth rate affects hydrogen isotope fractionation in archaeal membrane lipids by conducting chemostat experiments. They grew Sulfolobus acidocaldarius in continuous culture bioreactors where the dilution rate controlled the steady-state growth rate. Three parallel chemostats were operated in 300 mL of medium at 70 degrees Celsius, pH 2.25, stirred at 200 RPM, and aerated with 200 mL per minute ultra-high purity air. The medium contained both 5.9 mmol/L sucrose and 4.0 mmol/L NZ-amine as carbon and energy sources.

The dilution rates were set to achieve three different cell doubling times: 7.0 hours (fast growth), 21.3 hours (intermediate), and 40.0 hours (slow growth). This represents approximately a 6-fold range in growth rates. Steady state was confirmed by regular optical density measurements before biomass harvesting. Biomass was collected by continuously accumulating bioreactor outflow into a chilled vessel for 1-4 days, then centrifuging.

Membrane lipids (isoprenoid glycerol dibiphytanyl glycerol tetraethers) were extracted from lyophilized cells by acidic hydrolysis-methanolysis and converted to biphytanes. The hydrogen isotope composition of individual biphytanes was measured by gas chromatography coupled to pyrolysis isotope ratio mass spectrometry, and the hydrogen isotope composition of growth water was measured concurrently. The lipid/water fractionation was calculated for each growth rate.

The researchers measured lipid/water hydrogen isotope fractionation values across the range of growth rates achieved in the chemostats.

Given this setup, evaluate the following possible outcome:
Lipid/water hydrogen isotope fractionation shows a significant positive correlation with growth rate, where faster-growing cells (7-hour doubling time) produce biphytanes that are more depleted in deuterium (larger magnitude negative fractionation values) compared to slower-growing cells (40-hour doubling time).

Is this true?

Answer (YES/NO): NO